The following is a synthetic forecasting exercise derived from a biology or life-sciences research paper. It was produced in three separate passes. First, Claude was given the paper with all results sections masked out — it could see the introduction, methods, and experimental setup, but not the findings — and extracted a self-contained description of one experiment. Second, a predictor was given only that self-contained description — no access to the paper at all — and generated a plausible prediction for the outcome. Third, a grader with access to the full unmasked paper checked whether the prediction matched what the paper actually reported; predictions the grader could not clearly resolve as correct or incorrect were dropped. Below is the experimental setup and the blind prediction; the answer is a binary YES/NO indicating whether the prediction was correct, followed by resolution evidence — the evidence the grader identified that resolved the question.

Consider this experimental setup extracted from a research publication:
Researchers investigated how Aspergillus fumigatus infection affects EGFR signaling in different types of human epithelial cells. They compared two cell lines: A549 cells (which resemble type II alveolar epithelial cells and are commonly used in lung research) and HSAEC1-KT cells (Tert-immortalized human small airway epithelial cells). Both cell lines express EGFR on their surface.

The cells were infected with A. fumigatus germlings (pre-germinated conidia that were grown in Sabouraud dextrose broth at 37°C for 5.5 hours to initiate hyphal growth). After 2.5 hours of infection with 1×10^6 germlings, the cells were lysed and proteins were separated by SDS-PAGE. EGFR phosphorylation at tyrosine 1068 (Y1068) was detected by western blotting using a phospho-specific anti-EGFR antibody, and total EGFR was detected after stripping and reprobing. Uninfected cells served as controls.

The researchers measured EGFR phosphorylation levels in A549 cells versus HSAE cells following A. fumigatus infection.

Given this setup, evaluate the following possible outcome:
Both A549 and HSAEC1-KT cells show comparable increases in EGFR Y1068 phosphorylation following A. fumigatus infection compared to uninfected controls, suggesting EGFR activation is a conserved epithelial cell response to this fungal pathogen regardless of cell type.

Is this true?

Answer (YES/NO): NO